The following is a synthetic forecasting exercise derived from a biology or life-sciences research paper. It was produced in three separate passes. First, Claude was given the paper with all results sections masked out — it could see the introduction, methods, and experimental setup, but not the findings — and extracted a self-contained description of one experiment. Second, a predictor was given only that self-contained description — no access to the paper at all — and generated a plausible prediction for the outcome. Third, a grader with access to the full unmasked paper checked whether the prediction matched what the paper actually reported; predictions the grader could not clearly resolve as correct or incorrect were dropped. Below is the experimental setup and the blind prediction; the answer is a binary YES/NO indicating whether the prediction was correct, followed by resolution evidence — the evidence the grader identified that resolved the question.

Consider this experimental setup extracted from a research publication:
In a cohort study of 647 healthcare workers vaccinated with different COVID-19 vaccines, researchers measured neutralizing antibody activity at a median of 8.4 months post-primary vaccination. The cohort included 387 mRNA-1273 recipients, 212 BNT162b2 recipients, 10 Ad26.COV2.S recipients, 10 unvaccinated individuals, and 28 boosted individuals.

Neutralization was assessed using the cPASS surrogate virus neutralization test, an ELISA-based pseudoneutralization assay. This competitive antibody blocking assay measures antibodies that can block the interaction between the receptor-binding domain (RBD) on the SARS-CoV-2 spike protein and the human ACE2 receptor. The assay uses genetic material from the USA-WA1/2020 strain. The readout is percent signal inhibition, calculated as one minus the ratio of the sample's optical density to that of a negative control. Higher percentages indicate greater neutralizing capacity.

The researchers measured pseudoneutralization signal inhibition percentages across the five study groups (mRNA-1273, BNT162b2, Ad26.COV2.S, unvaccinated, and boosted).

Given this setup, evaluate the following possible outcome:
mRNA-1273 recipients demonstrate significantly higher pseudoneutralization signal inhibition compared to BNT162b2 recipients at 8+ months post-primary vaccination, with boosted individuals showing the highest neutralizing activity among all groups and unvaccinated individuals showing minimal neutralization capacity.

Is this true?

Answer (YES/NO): YES